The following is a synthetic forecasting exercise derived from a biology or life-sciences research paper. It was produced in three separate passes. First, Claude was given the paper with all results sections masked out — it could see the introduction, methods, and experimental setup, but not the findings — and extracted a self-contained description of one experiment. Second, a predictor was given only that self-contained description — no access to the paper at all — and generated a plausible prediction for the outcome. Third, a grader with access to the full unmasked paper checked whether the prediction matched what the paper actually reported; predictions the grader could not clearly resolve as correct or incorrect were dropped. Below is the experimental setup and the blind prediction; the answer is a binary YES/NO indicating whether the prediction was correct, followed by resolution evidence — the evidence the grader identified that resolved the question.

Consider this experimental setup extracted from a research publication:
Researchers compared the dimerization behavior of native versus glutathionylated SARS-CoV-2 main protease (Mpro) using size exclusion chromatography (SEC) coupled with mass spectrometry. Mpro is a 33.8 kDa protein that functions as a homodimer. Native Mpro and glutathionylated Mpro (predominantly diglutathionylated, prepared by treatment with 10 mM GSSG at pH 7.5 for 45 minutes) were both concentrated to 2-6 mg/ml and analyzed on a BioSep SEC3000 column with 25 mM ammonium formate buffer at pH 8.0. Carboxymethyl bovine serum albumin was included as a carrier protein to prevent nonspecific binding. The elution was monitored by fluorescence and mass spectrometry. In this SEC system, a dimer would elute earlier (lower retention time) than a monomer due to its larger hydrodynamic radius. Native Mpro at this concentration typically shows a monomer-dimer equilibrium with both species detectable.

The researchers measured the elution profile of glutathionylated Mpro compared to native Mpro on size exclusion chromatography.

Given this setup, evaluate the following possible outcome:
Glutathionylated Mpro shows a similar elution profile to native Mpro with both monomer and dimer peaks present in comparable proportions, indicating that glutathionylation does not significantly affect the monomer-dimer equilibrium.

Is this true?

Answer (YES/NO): NO